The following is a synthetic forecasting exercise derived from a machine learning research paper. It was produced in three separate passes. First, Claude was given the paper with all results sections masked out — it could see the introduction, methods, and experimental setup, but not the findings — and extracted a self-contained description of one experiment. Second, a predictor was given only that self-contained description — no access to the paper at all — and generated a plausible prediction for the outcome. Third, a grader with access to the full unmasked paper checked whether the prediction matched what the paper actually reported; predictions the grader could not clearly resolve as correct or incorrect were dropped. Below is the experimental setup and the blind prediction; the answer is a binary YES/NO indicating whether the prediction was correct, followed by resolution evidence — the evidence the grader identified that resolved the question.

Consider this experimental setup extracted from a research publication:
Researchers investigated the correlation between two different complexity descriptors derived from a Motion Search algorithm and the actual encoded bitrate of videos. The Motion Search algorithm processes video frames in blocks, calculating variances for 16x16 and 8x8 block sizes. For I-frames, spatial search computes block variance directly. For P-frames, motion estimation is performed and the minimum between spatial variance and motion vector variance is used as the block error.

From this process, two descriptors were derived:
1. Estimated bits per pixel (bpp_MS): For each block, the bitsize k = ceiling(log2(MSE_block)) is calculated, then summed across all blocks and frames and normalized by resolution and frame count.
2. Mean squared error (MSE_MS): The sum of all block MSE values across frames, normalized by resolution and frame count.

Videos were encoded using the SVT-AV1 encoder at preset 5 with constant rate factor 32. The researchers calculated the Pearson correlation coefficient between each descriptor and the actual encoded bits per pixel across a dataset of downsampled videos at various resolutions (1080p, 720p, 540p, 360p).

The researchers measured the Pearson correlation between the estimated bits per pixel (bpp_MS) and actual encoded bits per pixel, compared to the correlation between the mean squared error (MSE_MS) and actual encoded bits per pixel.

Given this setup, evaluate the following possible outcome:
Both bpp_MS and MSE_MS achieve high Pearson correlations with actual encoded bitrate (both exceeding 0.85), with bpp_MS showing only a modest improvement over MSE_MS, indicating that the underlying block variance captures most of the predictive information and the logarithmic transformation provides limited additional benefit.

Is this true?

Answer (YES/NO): NO